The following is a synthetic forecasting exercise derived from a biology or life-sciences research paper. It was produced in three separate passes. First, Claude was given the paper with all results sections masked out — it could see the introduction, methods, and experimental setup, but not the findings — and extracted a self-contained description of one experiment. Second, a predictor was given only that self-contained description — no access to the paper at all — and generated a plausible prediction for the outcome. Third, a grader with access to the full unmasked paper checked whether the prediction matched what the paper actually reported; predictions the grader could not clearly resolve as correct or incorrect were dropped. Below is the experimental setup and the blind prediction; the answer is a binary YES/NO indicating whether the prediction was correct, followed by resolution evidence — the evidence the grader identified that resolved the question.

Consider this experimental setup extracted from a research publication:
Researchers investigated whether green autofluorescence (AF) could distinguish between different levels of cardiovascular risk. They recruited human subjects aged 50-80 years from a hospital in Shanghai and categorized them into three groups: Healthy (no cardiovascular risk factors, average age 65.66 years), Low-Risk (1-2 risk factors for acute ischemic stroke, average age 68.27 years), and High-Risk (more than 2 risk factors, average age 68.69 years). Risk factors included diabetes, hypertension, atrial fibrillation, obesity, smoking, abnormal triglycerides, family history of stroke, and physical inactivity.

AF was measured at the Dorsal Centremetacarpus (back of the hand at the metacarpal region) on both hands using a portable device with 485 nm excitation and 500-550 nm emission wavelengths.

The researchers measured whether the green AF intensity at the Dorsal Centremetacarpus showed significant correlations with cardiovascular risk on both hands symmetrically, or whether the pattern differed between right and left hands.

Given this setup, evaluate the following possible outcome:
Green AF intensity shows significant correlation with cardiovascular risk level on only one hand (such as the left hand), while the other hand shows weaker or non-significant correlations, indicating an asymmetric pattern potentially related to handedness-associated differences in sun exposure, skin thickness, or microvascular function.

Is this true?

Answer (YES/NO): YES